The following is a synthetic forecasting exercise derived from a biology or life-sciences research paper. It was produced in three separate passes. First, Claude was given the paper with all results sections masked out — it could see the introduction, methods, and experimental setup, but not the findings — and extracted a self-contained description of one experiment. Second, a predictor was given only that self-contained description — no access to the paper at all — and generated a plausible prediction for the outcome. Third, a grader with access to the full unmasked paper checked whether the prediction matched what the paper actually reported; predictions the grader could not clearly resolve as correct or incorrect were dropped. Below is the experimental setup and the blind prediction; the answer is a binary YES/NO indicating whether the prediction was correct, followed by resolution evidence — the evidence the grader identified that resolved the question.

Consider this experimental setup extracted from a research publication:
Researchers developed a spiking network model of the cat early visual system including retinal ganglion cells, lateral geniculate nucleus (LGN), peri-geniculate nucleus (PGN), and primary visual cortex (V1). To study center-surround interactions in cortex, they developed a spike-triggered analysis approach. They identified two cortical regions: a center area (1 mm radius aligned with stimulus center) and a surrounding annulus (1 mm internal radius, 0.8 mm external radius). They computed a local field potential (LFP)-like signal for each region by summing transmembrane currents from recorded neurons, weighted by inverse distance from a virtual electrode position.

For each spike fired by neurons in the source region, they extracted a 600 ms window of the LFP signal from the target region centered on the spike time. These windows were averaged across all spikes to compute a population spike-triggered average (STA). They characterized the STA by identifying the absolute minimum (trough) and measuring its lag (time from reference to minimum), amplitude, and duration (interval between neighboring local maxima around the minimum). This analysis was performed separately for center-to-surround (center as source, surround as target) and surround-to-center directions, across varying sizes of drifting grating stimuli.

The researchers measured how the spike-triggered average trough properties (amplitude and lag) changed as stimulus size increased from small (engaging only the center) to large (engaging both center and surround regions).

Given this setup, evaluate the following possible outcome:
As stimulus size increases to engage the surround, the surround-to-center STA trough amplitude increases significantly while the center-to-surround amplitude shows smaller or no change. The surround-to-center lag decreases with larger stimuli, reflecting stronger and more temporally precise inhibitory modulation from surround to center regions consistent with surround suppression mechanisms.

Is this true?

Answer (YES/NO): NO